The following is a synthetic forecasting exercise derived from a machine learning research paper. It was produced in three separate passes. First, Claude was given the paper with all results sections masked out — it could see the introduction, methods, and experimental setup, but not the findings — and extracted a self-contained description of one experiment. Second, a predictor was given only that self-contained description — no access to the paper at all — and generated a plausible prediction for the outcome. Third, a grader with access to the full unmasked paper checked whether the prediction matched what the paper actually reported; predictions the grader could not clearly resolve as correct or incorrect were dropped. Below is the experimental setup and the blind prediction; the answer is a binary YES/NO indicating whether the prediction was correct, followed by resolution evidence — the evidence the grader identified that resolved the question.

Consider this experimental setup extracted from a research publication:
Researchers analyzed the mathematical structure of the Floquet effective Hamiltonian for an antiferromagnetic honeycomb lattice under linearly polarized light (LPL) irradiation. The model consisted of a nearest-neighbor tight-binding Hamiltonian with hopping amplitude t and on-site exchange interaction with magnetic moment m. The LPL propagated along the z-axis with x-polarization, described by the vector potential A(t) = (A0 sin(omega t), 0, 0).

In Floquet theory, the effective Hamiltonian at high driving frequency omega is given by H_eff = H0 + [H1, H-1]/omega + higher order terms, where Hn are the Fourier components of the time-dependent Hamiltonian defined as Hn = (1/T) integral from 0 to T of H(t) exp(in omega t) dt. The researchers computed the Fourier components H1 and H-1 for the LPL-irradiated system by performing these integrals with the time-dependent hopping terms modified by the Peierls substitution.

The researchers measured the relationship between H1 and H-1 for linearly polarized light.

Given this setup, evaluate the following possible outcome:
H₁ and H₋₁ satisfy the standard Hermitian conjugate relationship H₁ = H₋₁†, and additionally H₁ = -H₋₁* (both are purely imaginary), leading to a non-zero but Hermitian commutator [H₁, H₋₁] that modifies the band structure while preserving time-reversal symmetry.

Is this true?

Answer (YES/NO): NO